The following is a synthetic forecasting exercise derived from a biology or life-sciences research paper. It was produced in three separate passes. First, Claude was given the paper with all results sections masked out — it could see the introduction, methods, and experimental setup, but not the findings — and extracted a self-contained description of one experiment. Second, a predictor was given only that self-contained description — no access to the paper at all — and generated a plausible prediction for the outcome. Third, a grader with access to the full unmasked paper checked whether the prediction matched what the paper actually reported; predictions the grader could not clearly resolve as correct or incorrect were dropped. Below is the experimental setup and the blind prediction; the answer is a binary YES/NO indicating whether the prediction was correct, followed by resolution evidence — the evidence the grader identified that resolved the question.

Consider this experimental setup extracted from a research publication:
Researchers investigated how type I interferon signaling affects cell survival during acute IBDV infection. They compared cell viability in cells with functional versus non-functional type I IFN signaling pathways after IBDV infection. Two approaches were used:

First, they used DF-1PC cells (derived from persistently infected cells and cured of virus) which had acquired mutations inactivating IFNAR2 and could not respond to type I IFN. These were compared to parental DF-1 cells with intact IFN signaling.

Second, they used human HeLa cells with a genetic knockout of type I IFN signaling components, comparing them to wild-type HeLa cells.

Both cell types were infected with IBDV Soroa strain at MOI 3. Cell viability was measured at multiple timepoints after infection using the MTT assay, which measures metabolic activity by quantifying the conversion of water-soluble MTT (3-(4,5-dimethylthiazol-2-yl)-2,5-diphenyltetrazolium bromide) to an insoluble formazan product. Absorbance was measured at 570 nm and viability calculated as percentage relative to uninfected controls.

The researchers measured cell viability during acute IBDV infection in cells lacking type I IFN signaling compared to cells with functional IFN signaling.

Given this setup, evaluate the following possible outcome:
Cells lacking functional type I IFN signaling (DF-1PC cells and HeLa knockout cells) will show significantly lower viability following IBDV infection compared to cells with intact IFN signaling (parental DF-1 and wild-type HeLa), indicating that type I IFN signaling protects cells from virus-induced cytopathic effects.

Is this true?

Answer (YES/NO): NO